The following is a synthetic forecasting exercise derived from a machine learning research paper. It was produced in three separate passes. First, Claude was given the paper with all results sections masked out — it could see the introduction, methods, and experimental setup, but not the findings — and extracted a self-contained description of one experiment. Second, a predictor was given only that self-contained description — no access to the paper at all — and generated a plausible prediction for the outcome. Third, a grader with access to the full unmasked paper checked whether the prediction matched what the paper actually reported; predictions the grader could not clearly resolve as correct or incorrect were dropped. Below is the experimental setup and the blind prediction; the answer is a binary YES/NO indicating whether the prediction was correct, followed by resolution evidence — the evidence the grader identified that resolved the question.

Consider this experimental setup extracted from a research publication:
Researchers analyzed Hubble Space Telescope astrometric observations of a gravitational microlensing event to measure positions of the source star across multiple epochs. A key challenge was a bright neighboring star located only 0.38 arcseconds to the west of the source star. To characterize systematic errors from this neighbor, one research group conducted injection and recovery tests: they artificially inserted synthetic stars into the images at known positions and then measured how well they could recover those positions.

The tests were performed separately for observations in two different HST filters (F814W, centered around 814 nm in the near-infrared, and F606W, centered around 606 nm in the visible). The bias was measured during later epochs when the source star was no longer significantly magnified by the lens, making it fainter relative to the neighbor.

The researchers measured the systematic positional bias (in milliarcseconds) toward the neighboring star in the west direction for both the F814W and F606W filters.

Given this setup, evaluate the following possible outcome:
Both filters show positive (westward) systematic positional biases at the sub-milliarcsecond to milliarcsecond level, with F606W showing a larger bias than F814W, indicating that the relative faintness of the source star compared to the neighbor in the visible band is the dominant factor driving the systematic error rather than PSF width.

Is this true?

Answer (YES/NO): NO